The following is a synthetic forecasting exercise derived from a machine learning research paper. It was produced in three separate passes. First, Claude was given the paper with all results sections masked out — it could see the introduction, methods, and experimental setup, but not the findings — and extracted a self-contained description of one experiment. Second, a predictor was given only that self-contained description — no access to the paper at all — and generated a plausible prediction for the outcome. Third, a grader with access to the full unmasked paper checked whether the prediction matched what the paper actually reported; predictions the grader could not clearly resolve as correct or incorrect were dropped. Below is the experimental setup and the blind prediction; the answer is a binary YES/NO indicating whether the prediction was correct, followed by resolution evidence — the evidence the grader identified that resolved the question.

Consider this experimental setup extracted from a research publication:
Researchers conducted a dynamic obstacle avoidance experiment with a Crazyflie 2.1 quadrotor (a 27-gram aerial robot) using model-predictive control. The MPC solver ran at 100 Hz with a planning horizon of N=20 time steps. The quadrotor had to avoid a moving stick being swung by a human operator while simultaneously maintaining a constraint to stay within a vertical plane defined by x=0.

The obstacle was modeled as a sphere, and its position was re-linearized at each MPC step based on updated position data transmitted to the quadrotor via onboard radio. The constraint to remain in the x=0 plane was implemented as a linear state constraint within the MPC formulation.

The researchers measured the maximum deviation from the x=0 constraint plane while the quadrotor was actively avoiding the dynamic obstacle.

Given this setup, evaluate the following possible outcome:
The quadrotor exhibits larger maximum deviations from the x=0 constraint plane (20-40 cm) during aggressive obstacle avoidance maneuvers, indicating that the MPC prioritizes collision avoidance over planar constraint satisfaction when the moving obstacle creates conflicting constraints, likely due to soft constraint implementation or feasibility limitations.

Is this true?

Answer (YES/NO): NO